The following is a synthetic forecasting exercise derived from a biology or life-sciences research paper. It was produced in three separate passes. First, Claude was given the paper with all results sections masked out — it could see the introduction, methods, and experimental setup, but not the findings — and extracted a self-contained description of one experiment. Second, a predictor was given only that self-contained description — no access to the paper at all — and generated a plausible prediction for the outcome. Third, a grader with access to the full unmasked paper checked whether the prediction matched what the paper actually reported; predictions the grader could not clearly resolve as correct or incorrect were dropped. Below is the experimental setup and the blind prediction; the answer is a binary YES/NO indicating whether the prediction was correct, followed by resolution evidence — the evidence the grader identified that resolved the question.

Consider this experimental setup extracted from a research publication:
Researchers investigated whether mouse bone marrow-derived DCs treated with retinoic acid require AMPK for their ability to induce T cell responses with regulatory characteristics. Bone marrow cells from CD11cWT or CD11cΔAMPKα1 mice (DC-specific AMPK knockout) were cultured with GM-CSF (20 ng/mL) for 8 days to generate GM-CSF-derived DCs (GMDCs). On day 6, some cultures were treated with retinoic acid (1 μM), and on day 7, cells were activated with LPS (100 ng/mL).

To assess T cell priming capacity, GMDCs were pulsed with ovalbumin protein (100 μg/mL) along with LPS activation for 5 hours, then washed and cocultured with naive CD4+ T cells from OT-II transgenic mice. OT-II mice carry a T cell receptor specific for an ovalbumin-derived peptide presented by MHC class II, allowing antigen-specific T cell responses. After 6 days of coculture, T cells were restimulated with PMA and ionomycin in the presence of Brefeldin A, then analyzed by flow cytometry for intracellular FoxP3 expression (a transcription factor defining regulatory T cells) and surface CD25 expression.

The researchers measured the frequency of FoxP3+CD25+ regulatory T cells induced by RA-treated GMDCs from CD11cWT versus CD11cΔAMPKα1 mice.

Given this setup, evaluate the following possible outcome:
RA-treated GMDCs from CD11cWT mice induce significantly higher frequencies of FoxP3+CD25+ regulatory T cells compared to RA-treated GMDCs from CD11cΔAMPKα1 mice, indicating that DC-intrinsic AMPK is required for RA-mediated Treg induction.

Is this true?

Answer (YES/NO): YES